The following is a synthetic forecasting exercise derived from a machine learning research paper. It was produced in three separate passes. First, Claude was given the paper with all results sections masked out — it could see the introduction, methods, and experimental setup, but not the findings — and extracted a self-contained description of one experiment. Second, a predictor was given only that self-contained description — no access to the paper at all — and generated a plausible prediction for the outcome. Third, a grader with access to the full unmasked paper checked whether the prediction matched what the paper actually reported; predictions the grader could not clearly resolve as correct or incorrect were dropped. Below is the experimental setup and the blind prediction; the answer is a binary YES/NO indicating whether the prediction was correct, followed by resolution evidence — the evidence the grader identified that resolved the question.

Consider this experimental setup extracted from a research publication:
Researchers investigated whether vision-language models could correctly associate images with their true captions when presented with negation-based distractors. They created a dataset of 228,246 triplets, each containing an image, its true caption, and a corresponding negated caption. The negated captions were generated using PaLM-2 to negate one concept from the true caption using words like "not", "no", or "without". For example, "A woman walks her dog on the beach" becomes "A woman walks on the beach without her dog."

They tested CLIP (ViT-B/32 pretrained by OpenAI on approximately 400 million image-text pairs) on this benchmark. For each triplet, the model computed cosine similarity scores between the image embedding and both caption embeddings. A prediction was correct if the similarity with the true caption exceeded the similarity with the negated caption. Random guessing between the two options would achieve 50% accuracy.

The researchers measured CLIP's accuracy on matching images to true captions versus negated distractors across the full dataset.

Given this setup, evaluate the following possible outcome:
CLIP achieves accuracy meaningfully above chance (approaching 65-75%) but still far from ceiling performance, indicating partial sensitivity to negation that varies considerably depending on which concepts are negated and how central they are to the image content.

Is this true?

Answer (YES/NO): YES